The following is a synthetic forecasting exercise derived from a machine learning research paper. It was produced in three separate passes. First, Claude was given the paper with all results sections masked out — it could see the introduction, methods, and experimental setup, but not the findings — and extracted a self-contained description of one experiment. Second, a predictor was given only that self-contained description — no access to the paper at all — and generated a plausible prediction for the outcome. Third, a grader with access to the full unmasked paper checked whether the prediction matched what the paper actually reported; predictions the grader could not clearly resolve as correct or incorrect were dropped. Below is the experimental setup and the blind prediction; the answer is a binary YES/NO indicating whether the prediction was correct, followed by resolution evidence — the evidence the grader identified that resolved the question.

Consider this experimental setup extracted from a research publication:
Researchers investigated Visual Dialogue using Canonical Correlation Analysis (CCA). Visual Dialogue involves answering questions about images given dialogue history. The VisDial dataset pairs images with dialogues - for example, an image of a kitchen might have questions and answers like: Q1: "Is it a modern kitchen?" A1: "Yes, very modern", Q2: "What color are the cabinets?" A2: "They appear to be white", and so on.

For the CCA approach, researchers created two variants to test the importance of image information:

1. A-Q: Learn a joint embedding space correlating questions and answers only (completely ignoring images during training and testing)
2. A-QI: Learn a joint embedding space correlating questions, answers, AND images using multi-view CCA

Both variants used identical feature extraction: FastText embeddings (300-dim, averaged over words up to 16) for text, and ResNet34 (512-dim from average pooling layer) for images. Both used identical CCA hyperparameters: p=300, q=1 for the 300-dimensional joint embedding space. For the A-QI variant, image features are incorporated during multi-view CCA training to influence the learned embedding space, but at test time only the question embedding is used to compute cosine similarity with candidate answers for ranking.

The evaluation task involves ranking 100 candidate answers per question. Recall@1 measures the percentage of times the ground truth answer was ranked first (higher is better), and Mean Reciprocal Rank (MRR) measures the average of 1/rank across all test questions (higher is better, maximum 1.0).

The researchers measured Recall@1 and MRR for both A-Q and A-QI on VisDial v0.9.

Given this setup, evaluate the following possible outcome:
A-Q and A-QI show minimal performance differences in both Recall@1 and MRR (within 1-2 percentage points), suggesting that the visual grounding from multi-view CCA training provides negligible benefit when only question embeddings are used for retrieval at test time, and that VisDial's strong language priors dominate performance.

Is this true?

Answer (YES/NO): NO